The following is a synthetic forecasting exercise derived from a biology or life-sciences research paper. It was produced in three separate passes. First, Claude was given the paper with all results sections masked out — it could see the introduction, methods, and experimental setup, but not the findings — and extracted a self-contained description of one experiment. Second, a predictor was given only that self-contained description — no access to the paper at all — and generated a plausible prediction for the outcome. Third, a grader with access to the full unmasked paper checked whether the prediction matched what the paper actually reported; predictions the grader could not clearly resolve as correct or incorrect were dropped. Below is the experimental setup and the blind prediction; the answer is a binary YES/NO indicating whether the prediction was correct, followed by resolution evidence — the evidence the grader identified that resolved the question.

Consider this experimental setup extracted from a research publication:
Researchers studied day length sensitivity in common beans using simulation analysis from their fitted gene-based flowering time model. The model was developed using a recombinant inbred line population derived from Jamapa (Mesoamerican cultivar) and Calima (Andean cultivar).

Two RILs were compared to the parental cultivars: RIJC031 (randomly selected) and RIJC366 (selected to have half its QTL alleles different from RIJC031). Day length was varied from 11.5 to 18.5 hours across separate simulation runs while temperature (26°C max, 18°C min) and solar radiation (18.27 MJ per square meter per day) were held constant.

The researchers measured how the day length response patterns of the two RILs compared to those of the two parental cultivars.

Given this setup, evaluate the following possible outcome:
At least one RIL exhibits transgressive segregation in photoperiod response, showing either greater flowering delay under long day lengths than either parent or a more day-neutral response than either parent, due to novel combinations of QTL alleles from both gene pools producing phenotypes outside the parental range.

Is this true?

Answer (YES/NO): NO